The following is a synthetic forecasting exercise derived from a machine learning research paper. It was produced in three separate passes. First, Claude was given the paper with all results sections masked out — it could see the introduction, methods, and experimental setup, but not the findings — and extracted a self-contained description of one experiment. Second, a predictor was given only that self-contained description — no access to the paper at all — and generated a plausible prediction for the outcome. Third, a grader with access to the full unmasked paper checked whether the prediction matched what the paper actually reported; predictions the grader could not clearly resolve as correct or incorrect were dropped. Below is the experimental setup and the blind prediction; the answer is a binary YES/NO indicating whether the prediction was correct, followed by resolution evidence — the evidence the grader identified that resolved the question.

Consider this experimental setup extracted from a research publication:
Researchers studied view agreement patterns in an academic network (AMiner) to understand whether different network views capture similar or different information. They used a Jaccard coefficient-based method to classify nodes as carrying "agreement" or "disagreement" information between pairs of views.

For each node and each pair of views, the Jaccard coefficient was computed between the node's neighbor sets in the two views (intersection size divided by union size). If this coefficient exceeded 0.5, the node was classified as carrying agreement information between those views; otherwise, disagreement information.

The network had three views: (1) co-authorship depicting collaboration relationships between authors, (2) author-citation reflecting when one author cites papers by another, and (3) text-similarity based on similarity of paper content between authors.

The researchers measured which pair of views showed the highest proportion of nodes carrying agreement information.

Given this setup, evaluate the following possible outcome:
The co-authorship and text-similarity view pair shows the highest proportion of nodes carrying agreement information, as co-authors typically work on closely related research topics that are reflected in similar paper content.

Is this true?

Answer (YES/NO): YES